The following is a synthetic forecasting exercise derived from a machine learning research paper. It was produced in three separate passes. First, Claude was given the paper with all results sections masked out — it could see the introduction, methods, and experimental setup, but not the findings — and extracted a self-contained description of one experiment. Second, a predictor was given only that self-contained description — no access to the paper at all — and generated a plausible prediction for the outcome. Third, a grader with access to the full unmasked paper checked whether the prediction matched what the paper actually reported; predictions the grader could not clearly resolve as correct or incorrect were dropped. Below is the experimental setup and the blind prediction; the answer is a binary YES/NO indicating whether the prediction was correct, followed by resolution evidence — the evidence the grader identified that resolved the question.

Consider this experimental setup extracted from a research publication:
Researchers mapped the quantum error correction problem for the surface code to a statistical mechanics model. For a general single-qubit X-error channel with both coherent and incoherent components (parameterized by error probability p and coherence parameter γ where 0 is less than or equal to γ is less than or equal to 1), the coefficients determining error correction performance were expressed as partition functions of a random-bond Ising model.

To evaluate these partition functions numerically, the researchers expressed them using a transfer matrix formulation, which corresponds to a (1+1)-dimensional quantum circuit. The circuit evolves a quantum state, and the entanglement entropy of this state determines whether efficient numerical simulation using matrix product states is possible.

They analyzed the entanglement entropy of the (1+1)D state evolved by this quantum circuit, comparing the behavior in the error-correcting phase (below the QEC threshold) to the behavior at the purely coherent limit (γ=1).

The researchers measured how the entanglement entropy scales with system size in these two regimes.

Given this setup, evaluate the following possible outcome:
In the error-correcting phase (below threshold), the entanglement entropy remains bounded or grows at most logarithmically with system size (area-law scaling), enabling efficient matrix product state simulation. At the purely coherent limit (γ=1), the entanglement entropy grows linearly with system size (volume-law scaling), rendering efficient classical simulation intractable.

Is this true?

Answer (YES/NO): NO